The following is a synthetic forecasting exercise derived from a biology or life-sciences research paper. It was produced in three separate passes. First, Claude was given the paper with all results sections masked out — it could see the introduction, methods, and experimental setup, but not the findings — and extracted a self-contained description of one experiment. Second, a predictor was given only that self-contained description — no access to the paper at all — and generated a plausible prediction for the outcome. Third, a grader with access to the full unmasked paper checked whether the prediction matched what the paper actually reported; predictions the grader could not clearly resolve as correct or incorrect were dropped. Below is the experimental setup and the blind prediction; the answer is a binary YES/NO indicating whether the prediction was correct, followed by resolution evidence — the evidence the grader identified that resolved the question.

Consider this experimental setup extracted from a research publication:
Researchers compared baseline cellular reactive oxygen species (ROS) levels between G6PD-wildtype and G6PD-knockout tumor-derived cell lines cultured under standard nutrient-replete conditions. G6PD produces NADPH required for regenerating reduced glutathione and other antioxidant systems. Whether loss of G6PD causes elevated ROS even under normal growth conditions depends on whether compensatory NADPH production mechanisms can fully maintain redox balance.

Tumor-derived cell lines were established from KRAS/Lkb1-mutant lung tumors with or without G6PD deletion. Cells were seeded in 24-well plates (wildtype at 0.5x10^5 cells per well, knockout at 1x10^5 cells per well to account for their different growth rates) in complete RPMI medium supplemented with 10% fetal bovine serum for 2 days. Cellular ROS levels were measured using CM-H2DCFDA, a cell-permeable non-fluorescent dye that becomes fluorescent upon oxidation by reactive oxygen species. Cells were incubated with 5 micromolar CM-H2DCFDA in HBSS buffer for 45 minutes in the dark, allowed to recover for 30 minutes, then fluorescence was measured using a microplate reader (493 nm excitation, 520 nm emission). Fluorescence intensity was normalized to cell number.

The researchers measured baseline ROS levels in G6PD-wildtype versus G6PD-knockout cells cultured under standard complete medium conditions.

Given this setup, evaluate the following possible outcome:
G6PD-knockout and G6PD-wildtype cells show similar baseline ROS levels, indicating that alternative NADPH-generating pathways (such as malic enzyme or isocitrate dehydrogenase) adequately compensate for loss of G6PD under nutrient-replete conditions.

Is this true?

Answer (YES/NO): NO